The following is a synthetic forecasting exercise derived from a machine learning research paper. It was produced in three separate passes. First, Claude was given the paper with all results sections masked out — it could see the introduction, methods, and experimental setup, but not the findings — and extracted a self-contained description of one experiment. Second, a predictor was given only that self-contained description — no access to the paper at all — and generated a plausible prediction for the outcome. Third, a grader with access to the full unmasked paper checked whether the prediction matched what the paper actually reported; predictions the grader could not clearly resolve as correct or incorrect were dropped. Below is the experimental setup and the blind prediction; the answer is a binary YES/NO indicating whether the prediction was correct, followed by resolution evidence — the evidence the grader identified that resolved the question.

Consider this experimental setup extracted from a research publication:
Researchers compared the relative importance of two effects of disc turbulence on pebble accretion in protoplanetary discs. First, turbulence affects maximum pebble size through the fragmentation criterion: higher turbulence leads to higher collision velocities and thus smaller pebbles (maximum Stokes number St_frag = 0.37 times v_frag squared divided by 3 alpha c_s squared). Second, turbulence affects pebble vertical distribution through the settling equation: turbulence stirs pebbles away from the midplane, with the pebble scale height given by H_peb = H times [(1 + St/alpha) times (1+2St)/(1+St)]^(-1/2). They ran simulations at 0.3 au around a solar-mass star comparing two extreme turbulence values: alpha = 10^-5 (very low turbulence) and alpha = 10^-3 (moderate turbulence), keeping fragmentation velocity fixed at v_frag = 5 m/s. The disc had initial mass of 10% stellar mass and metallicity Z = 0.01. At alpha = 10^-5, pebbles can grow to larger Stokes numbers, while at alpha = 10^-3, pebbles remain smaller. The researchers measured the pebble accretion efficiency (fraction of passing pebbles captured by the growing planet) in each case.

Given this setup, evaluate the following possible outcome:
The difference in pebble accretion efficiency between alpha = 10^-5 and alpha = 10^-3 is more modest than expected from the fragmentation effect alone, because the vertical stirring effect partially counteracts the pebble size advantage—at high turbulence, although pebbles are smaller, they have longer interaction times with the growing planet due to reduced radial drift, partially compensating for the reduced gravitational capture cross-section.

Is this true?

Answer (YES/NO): NO